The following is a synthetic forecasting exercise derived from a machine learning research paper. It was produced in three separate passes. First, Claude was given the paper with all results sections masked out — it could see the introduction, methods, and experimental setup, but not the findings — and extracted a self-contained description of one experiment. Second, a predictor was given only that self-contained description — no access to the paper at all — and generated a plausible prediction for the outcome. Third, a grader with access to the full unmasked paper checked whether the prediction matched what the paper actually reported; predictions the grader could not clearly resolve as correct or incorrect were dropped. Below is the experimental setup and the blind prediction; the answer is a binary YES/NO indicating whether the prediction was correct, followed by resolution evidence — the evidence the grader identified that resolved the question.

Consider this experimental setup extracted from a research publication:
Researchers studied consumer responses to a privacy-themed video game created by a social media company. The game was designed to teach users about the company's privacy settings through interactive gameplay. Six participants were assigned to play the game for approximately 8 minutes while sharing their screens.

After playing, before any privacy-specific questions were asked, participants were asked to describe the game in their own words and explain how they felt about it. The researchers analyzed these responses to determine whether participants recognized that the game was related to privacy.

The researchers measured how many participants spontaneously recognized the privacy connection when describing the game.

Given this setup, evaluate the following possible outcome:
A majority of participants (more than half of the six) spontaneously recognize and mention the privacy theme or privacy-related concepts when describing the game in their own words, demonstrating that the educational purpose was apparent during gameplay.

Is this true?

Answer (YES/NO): YES